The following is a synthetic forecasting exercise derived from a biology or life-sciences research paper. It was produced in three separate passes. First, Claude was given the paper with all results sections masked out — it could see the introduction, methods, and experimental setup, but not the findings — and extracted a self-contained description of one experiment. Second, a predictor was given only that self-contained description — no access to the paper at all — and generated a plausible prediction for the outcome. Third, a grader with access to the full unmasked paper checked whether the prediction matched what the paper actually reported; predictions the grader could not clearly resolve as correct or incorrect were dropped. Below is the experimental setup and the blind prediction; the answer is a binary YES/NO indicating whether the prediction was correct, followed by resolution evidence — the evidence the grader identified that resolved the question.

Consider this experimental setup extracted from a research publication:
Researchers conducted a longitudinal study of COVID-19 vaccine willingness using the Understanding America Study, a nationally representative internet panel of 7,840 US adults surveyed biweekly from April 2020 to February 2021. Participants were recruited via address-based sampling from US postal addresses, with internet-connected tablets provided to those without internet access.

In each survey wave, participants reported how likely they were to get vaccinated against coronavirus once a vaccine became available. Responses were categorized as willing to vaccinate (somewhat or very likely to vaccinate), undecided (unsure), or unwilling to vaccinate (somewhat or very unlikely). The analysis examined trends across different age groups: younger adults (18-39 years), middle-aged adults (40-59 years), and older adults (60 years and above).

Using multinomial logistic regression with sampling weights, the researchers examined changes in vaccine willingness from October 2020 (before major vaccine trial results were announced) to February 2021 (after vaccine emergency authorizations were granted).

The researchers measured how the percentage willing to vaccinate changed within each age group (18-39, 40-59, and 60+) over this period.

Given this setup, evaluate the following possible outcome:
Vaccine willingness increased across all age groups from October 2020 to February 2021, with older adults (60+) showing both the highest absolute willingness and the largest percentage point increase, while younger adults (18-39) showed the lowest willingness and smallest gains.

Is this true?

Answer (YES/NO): NO